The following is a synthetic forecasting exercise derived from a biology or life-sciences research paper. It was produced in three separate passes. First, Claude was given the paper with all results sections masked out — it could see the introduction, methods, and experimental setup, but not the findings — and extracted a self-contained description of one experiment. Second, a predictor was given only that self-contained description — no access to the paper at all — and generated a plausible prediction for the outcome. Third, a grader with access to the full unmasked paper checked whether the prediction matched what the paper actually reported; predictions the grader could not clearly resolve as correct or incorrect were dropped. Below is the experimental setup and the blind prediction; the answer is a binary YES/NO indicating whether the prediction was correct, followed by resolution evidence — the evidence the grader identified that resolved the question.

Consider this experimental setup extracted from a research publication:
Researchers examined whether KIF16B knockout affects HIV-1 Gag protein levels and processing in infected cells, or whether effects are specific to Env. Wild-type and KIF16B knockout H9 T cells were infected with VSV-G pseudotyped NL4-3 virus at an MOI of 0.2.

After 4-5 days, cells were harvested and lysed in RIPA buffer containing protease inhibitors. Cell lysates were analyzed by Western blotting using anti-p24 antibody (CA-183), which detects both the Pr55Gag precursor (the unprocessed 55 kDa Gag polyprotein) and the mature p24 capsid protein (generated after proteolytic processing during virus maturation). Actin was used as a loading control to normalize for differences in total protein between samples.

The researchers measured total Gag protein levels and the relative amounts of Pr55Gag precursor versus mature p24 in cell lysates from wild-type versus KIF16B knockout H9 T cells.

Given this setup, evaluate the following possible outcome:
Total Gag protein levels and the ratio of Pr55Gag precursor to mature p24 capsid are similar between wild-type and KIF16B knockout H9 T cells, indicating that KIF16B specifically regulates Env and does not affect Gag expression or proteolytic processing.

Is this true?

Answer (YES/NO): NO